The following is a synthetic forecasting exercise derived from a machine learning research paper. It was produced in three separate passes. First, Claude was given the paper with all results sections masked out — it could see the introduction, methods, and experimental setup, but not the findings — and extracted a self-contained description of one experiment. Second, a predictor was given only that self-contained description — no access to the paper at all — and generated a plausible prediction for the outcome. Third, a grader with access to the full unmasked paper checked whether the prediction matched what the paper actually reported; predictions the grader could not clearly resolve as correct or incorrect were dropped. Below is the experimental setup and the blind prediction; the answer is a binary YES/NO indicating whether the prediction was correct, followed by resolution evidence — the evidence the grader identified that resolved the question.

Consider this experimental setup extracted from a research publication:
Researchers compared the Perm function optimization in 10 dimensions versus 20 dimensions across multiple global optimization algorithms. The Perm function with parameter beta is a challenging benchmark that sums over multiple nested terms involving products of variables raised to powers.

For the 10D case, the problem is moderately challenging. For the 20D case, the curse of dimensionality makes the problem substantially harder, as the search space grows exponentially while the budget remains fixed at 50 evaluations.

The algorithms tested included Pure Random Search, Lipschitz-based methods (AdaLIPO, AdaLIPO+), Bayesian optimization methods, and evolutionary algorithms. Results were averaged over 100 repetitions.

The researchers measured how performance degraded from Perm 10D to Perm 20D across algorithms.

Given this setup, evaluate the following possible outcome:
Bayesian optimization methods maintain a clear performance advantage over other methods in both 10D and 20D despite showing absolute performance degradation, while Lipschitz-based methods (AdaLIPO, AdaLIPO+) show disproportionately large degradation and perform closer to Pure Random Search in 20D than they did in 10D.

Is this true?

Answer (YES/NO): NO